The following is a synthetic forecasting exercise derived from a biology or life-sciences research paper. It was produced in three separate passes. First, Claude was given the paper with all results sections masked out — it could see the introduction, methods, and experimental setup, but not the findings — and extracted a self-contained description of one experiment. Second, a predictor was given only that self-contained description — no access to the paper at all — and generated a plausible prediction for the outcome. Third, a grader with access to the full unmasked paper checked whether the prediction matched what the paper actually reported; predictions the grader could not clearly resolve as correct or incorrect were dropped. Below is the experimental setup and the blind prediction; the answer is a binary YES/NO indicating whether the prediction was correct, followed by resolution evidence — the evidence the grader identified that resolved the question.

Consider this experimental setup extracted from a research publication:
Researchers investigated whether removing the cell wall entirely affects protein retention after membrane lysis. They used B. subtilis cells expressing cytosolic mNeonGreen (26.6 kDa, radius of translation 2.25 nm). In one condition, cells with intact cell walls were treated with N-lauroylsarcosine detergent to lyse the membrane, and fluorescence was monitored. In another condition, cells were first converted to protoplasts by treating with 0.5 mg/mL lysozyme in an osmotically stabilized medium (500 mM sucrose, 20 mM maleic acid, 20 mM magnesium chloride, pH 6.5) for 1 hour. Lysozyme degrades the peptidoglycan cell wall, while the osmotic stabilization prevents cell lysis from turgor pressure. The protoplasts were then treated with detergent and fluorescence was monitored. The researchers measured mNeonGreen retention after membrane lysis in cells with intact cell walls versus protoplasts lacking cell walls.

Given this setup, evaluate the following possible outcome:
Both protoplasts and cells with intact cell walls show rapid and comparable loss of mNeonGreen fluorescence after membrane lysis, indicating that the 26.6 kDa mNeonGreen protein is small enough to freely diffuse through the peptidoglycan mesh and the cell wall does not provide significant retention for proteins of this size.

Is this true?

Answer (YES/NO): NO